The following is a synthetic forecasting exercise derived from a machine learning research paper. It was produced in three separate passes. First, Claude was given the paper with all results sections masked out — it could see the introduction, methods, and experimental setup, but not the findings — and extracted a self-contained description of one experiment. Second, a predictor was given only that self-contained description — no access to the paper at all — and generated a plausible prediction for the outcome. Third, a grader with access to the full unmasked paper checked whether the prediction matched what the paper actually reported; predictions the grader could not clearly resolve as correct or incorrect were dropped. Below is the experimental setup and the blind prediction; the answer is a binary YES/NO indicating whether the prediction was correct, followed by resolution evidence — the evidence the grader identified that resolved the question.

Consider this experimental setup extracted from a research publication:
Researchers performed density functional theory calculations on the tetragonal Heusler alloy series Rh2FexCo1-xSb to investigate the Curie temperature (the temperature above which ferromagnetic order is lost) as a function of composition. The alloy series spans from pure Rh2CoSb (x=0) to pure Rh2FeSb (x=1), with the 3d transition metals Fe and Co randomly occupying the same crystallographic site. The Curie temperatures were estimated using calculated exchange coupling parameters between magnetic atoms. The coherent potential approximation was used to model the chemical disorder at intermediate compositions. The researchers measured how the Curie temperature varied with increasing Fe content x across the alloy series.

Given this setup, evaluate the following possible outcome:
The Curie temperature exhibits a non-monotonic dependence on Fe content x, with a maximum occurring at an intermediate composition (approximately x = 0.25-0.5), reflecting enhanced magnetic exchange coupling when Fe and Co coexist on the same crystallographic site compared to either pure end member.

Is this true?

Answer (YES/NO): NO